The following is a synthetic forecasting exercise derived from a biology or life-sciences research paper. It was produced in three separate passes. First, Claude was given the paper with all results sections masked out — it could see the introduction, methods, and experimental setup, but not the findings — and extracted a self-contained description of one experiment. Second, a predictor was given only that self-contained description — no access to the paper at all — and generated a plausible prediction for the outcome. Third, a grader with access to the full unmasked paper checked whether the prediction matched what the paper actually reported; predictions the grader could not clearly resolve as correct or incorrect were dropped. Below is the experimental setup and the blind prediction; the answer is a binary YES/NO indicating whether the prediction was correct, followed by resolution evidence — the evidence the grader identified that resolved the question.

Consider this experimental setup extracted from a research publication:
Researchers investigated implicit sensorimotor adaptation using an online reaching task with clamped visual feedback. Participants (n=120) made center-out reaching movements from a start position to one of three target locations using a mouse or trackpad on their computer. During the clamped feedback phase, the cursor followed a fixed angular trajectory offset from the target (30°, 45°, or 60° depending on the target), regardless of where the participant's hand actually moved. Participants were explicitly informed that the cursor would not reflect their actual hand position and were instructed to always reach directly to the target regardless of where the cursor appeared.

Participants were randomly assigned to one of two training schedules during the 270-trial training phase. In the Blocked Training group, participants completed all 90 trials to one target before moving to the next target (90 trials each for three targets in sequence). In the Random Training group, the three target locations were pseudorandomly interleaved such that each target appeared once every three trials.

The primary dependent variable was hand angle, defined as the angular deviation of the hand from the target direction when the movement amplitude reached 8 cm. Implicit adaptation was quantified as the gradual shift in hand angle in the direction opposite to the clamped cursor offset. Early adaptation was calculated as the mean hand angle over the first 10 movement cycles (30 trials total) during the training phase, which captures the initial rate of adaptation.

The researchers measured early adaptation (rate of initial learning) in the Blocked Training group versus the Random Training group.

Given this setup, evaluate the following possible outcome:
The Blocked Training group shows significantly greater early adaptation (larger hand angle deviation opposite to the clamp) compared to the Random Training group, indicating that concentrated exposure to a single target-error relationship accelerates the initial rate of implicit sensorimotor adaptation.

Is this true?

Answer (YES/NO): YES